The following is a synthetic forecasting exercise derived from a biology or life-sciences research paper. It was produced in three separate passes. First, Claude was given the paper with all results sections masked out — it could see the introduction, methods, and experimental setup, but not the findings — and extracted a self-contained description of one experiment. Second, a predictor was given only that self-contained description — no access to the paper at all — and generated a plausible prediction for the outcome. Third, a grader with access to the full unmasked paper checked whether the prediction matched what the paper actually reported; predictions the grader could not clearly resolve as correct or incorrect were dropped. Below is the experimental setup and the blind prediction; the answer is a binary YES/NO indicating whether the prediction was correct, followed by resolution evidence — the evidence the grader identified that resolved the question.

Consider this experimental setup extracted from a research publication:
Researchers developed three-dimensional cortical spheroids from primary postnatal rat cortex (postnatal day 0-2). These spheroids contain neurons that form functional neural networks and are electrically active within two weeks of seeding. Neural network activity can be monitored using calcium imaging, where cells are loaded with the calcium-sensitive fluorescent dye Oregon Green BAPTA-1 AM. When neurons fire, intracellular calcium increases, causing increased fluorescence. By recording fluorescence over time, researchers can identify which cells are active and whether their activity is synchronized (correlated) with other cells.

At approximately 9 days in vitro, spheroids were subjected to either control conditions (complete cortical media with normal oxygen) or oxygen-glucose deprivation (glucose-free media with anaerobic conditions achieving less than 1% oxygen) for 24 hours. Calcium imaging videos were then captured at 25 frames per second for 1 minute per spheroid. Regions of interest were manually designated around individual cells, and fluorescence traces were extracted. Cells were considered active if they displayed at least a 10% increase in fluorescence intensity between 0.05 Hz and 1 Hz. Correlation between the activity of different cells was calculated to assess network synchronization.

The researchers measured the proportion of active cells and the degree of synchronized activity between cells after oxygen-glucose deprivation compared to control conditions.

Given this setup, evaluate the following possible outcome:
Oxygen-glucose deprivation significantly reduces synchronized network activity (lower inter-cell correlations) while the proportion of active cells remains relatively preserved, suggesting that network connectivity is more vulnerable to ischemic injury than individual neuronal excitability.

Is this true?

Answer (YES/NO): NO